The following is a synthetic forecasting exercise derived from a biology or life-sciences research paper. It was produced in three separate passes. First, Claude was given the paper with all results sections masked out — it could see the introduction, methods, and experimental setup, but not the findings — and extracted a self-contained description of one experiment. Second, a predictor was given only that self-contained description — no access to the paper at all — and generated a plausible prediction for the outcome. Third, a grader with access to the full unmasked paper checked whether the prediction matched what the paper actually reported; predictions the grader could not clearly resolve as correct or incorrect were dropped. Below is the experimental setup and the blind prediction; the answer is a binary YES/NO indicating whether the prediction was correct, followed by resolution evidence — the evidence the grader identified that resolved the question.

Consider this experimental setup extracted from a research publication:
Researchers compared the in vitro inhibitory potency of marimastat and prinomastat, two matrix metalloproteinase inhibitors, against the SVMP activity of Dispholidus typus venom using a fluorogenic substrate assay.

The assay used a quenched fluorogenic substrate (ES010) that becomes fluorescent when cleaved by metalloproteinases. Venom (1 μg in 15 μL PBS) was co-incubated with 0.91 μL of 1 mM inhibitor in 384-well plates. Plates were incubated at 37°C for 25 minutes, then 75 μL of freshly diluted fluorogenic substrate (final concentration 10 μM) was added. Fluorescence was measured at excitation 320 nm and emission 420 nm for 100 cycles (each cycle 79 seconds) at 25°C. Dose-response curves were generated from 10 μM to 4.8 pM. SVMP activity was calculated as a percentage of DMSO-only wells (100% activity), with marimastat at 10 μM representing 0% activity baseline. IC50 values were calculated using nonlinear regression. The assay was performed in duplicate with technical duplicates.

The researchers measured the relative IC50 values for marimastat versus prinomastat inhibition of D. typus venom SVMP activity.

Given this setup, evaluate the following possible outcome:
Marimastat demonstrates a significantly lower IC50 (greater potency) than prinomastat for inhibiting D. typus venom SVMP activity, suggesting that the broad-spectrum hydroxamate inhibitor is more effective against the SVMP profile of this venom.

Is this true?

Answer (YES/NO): YES